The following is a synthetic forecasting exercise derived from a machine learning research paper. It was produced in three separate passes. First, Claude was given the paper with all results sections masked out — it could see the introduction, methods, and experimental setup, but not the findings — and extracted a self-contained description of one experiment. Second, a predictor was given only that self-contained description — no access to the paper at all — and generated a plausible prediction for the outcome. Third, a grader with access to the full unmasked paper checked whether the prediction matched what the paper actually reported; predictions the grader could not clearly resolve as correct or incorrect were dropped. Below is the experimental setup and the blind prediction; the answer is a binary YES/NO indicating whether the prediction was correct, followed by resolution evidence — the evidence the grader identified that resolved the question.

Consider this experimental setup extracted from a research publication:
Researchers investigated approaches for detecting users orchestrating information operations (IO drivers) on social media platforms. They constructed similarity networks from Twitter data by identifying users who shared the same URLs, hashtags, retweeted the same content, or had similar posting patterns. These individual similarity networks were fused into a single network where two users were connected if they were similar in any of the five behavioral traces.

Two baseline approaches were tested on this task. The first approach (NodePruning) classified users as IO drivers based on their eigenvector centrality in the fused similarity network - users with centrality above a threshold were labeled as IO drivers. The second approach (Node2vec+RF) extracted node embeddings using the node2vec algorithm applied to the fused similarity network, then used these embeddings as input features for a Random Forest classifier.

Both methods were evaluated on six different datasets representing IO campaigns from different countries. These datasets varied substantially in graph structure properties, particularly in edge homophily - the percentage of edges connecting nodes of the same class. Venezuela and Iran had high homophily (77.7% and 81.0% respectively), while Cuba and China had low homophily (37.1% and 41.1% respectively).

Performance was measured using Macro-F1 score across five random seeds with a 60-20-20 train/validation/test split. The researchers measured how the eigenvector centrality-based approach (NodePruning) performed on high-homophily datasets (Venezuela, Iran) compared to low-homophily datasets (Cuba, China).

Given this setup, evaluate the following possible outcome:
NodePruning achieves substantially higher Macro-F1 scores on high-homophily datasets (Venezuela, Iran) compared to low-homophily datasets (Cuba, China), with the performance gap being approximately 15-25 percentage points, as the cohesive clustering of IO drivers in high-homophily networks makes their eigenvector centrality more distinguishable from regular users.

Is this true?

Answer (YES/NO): NO